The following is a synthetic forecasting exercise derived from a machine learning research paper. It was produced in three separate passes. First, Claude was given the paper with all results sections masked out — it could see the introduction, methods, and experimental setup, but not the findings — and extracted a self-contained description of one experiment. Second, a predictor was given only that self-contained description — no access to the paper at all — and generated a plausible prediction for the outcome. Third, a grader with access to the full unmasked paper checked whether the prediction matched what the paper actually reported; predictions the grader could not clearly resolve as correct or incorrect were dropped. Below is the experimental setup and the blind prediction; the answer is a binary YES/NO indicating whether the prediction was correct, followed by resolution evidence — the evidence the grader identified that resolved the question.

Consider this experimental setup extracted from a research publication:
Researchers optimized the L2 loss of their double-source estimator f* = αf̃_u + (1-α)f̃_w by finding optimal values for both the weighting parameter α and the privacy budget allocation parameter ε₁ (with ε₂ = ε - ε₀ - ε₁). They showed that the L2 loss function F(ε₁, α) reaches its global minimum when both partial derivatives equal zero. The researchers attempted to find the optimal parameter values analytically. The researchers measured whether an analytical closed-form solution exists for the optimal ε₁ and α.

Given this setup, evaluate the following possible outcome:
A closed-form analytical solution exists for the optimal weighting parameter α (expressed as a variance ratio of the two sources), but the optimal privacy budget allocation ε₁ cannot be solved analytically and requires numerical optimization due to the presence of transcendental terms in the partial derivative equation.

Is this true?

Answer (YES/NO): NO